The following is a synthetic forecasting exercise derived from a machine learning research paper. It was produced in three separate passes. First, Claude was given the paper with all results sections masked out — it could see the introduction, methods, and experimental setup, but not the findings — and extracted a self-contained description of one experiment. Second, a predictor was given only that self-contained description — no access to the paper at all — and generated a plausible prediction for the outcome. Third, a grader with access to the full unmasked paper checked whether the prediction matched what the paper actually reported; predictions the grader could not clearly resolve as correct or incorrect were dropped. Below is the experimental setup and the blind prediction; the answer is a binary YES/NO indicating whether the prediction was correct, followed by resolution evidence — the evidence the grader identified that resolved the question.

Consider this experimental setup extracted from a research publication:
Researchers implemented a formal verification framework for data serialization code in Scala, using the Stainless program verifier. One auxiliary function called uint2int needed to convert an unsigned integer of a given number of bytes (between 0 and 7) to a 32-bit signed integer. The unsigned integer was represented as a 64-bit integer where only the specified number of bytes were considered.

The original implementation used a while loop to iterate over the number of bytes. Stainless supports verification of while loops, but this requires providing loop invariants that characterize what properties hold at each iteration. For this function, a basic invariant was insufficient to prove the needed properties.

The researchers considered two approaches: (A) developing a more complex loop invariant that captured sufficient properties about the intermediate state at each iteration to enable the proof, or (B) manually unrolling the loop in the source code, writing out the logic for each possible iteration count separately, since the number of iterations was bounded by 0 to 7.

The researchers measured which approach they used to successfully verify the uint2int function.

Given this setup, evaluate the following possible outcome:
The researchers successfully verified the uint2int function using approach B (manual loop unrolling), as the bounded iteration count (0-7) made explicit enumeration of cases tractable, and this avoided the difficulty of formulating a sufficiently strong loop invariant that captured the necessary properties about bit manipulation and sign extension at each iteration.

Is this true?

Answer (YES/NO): YES